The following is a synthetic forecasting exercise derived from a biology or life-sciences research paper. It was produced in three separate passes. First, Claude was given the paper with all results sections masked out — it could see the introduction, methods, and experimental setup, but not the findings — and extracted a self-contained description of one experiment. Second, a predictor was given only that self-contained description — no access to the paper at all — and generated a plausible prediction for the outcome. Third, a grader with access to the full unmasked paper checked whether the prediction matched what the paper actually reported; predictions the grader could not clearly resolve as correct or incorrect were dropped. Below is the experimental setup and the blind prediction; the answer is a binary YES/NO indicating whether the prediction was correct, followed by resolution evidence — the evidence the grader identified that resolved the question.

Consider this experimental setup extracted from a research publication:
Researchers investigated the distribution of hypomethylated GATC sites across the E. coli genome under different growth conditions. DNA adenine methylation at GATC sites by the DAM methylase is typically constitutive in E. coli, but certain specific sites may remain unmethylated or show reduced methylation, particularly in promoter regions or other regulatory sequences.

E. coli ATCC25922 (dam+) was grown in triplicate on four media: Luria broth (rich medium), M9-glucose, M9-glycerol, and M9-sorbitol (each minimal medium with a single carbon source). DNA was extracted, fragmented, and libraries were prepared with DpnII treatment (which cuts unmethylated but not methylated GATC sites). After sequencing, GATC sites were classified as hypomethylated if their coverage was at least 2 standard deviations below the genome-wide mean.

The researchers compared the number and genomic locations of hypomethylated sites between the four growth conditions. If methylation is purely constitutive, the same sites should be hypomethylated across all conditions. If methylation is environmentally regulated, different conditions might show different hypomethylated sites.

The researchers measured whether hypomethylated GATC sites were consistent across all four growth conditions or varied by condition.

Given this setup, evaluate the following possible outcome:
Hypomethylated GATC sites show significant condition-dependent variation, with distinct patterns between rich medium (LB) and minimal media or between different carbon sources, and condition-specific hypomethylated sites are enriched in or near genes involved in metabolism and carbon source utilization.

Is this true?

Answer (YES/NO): YES